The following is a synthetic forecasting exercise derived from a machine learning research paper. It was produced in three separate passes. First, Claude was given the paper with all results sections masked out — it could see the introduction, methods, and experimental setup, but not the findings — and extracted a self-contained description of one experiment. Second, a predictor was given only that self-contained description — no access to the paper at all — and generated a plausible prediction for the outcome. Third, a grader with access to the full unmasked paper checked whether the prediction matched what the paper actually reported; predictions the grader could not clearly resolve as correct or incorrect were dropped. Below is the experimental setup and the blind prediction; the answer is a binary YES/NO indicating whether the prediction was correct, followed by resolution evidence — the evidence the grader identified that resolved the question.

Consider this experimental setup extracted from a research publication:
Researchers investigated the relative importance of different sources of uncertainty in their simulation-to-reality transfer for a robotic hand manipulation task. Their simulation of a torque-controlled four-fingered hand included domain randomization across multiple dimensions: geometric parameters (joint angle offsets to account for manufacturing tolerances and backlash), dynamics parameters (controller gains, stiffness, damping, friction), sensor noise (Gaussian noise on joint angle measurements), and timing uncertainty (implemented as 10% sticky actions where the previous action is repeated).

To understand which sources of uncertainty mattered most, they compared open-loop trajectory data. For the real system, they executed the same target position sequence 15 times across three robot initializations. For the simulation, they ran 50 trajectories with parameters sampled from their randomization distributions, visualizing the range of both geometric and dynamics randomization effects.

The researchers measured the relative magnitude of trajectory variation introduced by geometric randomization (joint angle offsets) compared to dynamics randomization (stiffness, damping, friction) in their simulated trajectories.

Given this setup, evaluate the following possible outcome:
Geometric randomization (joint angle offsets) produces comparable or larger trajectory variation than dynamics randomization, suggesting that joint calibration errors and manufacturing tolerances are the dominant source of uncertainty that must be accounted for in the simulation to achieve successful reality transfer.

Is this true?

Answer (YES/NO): YES